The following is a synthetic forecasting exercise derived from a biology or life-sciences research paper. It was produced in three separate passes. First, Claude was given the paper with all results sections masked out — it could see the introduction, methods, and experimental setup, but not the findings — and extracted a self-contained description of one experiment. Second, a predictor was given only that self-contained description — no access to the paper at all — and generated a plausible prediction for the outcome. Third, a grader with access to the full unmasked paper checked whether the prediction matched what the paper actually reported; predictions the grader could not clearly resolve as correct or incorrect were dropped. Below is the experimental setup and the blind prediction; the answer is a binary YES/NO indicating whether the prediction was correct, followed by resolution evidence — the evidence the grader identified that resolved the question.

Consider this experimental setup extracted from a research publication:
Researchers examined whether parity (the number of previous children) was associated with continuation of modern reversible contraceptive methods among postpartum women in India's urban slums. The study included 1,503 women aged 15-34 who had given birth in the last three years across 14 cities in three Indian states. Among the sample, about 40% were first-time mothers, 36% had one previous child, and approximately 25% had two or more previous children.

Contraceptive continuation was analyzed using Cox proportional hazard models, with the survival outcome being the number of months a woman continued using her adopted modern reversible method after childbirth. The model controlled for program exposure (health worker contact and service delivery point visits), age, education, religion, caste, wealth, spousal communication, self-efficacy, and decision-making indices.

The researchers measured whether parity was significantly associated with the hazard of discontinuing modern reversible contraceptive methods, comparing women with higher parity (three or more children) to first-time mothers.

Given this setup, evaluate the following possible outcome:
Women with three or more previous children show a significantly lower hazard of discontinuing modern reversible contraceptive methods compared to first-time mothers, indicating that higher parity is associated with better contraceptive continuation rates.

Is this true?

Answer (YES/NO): NO